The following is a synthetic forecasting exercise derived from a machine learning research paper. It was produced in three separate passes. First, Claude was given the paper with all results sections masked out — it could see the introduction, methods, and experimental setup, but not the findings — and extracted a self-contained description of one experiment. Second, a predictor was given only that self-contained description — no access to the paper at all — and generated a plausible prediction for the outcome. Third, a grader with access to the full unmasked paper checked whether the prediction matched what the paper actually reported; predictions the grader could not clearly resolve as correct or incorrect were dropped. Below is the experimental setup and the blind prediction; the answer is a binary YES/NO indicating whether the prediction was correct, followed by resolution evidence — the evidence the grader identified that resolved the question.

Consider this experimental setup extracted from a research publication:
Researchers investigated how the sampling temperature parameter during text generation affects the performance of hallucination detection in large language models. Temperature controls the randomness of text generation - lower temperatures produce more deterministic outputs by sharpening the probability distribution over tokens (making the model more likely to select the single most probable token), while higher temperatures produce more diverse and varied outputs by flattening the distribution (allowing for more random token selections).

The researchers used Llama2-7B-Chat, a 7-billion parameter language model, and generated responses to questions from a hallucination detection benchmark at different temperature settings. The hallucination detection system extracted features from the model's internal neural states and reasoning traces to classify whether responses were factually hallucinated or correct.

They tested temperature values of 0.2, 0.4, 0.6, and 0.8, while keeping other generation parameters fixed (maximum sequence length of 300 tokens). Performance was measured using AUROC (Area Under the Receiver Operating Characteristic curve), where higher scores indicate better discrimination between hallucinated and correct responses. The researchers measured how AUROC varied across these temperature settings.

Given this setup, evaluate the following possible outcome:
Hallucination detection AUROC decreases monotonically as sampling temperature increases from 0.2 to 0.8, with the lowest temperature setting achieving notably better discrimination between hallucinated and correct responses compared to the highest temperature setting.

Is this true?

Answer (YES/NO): NO